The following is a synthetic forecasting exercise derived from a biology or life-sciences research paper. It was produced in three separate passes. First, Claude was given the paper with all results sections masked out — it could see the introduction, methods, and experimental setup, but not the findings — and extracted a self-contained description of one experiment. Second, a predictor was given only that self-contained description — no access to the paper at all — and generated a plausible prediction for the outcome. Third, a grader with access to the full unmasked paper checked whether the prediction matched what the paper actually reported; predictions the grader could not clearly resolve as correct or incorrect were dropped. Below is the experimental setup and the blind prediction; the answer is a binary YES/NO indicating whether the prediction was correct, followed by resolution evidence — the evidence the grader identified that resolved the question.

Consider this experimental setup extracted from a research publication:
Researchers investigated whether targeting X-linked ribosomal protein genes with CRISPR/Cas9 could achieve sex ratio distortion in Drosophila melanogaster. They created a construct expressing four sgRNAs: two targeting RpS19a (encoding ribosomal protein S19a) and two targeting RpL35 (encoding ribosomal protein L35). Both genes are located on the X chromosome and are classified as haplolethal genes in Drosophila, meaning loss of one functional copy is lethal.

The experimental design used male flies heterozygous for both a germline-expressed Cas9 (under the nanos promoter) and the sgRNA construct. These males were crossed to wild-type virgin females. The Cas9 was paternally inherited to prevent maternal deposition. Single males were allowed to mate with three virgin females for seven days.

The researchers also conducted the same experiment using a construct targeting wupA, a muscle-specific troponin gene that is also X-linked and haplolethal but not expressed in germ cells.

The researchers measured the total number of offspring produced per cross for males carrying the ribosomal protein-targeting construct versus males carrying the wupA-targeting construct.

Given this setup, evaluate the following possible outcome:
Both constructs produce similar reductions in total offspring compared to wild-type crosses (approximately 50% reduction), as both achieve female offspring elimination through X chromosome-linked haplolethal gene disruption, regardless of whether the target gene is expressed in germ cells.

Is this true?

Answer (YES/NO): NO